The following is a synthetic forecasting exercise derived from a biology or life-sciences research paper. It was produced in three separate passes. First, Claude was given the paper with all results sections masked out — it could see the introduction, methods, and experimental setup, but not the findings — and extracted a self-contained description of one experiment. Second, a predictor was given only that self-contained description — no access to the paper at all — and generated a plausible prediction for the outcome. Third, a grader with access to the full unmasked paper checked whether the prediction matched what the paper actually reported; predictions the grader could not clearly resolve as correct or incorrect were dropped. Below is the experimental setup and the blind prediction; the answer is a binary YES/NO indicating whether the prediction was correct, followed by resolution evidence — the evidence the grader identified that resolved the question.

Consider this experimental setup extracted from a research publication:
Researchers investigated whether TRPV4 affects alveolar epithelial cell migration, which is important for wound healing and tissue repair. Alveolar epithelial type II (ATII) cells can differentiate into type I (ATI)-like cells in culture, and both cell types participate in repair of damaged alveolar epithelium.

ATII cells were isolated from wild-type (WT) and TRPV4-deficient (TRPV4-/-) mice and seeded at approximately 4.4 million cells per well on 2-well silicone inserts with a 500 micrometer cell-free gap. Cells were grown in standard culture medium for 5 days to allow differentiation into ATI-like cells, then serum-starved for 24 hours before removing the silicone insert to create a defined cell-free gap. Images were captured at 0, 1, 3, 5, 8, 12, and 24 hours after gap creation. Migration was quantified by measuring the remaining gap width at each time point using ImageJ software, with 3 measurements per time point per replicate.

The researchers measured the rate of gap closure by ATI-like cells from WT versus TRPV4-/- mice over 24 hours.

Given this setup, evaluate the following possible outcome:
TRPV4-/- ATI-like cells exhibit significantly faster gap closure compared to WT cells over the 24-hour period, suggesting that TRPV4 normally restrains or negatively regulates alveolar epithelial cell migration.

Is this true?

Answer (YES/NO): NO